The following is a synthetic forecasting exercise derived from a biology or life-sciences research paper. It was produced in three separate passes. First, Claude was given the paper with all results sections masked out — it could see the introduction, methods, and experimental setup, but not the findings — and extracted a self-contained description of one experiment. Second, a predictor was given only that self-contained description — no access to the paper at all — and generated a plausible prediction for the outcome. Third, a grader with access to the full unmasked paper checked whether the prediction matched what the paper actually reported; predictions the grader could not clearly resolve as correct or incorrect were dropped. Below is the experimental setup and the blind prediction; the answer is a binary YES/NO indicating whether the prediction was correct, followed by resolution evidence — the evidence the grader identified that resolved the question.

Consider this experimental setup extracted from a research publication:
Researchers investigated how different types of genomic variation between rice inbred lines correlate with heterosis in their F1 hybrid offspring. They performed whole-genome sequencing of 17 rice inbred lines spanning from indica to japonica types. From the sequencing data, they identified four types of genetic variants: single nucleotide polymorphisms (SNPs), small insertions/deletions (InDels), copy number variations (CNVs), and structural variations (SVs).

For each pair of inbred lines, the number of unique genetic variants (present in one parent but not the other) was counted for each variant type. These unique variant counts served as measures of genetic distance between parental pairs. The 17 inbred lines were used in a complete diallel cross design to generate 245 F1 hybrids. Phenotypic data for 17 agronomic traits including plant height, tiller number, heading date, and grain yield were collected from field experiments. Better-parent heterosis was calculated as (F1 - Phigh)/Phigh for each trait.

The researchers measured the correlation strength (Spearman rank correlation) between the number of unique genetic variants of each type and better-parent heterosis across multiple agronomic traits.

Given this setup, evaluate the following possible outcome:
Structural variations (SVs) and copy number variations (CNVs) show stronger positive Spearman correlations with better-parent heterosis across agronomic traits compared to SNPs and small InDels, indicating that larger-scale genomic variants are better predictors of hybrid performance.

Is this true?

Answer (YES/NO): NO